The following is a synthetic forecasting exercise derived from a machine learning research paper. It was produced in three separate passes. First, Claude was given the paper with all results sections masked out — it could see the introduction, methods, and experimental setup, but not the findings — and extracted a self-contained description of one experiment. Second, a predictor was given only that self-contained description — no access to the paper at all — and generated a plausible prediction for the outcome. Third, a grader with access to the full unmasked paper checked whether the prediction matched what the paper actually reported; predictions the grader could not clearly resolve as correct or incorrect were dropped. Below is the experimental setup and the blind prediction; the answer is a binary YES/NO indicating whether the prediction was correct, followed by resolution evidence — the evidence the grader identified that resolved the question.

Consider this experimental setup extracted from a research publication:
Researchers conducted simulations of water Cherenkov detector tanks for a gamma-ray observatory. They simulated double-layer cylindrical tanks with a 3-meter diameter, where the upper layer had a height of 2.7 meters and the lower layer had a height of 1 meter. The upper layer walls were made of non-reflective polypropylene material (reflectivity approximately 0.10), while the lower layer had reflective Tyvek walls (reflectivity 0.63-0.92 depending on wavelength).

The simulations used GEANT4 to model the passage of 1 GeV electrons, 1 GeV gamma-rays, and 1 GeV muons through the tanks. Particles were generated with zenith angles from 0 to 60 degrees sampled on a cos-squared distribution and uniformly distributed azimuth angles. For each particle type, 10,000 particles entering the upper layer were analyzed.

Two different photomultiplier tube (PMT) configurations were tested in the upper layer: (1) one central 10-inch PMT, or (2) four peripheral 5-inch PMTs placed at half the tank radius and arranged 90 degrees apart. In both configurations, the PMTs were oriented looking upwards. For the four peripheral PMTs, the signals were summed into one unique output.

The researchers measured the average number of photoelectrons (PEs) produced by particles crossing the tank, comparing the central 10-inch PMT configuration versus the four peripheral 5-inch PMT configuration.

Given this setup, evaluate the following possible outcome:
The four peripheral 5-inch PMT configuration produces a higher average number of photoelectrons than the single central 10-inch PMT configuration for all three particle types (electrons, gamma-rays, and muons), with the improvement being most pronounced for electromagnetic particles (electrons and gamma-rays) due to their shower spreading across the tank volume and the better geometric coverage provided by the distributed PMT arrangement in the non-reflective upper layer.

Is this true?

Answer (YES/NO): NO